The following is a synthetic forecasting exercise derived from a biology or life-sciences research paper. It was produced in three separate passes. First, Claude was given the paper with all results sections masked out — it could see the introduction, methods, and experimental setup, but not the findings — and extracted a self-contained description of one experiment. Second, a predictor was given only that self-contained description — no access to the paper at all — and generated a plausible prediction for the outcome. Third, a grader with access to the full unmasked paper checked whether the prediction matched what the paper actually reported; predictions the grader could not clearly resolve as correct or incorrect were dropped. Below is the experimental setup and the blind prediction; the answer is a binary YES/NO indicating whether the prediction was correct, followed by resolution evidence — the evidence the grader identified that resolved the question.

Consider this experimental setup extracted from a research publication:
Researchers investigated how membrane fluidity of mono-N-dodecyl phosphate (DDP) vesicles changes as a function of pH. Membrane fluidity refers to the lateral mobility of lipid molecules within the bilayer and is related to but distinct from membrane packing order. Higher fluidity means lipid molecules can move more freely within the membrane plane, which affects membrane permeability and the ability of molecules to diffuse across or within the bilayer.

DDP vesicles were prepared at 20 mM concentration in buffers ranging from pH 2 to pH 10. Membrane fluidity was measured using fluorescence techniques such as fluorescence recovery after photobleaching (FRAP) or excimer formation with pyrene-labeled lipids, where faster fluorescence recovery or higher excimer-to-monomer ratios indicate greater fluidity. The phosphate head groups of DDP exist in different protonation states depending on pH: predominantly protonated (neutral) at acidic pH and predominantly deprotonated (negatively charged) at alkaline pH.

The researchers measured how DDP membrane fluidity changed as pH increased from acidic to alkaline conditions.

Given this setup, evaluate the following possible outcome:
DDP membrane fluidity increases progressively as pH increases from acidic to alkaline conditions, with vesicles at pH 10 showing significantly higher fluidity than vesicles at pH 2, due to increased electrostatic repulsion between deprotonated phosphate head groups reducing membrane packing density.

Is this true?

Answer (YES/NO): NO